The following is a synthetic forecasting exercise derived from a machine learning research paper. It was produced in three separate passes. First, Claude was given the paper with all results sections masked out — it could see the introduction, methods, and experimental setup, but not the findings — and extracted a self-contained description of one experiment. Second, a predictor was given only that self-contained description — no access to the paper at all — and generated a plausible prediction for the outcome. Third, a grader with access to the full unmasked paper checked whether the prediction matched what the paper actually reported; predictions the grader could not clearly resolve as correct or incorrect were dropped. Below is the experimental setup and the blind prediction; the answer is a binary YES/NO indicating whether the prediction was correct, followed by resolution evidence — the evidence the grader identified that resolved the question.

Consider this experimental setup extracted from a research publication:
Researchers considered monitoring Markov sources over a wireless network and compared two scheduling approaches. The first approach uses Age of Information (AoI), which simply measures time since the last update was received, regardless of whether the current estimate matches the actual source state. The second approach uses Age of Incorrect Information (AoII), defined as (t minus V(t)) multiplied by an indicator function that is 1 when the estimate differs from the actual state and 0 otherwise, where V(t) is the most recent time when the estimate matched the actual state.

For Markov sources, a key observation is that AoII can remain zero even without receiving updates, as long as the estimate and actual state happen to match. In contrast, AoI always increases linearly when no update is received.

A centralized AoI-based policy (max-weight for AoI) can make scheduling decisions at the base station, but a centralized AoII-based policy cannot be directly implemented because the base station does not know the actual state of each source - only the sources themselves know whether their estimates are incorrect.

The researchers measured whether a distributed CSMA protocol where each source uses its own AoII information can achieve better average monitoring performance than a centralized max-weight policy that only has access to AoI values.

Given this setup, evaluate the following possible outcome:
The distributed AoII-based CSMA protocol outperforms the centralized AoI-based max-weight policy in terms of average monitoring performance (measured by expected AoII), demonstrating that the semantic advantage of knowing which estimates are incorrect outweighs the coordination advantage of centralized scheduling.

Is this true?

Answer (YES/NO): YES